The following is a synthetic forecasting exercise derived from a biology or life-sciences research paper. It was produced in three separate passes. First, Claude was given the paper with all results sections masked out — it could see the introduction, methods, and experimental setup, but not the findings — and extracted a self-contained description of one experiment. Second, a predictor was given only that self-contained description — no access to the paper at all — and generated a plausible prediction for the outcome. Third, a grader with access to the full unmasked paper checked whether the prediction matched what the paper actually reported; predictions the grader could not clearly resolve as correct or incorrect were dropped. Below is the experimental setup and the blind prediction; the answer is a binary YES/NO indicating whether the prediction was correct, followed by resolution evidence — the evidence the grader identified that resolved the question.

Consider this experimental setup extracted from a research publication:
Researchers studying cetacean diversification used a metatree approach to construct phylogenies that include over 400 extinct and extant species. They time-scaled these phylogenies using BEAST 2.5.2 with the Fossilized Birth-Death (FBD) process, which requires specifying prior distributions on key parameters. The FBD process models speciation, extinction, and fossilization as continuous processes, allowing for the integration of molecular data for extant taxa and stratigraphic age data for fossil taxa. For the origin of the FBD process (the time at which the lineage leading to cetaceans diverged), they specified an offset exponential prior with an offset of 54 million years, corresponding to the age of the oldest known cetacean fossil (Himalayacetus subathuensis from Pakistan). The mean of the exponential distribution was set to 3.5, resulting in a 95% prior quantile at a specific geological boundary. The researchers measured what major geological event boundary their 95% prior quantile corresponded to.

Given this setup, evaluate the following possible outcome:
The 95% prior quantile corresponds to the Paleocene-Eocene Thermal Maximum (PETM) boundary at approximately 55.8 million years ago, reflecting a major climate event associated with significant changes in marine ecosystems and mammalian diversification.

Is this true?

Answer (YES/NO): NO